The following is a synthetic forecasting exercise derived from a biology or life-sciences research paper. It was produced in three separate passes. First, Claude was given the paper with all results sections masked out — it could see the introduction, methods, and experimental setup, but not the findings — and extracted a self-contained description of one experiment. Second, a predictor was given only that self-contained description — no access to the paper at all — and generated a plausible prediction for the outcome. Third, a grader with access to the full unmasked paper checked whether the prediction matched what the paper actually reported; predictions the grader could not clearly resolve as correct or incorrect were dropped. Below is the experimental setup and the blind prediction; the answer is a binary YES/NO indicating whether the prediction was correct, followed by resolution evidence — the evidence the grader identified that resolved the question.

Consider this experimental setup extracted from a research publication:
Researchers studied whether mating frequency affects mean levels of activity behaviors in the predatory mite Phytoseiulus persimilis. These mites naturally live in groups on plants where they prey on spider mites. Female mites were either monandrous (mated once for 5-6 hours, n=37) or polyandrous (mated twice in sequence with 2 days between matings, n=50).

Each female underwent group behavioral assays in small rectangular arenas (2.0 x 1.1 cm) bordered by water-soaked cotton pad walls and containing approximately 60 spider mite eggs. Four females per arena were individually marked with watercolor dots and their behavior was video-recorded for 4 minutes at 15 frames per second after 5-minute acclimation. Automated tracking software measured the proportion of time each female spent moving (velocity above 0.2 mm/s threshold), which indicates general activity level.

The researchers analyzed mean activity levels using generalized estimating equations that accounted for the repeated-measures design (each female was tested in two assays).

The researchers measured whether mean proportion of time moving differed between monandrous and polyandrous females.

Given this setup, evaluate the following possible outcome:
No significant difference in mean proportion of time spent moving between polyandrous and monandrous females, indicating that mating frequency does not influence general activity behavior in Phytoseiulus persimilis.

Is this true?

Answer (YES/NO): YES